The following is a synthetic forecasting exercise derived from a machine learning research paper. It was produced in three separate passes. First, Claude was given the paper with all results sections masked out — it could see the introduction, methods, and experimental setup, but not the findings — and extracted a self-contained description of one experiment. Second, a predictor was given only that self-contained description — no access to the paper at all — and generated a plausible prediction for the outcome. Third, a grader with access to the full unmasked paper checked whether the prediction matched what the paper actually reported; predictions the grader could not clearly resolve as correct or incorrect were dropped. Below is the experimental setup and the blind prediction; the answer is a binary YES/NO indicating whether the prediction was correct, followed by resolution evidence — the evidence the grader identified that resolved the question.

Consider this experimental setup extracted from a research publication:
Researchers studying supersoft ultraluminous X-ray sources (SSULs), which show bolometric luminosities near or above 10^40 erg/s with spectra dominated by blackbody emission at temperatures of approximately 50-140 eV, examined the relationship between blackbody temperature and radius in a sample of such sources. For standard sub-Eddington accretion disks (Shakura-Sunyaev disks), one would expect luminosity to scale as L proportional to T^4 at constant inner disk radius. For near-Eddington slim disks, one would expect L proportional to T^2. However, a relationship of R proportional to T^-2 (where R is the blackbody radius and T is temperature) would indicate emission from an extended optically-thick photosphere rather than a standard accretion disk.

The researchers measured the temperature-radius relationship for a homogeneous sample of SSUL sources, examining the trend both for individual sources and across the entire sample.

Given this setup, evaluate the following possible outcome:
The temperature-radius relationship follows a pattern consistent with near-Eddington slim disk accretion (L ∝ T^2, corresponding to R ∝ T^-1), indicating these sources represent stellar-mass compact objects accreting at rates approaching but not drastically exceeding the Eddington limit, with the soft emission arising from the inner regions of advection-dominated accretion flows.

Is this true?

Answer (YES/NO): NO